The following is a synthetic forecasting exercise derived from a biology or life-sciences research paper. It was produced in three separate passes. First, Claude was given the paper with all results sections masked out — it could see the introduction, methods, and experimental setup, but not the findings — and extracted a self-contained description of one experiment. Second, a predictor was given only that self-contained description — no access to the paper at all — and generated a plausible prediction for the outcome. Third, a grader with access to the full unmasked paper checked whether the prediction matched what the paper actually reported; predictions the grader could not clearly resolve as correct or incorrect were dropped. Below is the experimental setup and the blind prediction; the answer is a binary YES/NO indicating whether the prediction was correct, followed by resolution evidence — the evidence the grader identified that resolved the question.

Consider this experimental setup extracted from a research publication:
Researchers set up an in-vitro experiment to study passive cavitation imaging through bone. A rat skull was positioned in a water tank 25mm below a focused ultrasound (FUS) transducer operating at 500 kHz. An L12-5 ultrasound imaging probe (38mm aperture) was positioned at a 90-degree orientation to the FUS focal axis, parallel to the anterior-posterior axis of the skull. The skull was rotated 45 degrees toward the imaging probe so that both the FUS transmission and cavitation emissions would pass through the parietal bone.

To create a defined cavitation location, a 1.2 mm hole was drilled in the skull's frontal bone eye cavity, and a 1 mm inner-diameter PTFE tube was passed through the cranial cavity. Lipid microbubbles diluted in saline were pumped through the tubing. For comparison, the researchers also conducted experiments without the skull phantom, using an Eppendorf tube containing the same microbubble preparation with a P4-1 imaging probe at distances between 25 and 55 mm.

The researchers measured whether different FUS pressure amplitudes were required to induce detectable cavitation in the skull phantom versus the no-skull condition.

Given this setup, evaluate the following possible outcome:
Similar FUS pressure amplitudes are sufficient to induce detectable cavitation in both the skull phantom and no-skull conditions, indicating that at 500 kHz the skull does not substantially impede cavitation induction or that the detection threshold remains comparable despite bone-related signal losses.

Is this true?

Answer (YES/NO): NO